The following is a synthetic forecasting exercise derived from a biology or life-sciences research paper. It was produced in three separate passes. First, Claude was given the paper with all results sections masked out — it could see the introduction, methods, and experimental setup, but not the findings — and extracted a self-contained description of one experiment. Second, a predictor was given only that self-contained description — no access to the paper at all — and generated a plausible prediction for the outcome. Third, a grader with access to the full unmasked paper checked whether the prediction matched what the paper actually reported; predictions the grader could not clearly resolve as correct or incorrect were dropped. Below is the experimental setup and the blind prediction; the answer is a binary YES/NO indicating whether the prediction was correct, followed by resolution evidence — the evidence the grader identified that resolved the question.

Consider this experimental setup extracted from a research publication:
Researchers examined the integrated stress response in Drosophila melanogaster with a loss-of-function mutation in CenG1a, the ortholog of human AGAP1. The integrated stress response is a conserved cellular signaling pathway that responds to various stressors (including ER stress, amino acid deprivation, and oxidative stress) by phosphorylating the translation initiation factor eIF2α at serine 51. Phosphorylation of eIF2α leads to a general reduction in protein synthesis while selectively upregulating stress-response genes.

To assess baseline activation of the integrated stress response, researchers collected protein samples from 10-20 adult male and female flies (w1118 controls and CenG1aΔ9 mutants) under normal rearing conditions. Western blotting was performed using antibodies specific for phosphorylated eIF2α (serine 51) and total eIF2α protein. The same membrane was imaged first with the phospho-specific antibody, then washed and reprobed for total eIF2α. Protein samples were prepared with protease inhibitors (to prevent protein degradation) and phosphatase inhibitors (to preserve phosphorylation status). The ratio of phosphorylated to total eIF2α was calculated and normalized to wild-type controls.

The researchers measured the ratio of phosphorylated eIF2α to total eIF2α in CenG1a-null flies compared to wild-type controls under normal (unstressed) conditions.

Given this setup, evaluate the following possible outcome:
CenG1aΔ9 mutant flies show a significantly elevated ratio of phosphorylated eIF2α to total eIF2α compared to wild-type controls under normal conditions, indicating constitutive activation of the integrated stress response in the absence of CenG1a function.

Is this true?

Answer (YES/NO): YES